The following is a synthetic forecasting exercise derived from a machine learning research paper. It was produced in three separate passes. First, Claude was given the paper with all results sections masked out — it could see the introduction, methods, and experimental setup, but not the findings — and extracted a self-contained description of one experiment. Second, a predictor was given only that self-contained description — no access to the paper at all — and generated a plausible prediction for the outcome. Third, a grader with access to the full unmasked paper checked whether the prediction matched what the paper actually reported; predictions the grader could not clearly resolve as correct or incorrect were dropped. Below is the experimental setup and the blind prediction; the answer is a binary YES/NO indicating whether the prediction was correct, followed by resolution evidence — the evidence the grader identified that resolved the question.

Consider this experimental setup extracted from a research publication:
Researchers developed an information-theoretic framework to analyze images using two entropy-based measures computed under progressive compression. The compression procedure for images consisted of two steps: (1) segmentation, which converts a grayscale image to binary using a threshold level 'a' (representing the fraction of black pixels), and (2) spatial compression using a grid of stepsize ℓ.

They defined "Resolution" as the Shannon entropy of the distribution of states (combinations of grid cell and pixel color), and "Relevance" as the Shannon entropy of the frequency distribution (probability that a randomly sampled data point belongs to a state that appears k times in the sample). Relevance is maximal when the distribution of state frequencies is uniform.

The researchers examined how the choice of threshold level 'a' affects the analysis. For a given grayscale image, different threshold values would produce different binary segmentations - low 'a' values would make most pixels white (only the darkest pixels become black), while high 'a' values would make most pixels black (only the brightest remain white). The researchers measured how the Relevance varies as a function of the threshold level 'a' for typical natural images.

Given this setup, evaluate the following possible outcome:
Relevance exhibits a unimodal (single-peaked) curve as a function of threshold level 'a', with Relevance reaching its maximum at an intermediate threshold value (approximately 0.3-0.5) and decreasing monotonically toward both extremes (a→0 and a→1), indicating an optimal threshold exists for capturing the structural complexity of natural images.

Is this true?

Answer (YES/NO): NO